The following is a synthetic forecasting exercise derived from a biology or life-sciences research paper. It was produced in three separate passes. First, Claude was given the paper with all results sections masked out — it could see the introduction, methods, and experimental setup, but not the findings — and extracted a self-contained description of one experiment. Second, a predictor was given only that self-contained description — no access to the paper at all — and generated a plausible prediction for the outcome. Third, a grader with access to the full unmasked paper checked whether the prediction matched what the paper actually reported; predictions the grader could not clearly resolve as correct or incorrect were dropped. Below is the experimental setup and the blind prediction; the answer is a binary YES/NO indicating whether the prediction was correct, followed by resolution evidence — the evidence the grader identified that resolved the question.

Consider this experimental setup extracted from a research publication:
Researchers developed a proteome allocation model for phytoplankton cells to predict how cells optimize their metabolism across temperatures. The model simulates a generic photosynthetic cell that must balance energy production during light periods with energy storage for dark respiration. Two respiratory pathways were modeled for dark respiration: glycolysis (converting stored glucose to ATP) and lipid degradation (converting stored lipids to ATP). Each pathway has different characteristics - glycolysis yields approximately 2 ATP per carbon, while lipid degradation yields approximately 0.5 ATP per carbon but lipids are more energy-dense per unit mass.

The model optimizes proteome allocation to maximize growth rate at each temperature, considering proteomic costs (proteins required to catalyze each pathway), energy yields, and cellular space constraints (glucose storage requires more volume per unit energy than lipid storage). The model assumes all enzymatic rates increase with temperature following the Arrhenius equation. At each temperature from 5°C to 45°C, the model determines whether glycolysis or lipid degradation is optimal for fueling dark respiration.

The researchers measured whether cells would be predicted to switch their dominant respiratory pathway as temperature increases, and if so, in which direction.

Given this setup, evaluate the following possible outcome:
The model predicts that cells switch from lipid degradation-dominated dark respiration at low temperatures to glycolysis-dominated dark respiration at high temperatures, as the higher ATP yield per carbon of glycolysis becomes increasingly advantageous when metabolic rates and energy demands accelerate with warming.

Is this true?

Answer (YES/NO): NO